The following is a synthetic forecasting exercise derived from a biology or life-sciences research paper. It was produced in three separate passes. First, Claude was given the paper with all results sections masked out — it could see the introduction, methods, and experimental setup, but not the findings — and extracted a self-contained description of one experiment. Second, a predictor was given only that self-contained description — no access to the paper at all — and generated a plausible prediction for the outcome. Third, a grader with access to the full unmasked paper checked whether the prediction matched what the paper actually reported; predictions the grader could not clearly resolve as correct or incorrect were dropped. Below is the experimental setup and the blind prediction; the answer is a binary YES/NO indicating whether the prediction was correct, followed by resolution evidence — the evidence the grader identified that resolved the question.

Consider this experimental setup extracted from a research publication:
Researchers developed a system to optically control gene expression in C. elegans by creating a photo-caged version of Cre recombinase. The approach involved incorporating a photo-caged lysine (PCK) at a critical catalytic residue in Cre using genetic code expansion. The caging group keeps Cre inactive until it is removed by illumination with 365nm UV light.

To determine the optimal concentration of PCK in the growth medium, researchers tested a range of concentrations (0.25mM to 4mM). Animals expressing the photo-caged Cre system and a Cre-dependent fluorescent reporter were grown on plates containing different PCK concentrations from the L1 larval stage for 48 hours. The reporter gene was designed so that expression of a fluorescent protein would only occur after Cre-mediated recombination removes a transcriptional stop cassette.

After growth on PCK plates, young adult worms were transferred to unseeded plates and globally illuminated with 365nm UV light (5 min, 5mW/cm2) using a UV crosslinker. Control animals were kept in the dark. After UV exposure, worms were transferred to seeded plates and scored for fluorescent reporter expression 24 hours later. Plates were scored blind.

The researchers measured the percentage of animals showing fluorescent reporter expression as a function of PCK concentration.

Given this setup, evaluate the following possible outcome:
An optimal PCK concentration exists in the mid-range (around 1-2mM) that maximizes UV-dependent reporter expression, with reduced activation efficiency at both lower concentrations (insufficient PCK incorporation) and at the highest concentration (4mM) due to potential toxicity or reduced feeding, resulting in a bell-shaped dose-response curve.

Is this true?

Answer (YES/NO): NO